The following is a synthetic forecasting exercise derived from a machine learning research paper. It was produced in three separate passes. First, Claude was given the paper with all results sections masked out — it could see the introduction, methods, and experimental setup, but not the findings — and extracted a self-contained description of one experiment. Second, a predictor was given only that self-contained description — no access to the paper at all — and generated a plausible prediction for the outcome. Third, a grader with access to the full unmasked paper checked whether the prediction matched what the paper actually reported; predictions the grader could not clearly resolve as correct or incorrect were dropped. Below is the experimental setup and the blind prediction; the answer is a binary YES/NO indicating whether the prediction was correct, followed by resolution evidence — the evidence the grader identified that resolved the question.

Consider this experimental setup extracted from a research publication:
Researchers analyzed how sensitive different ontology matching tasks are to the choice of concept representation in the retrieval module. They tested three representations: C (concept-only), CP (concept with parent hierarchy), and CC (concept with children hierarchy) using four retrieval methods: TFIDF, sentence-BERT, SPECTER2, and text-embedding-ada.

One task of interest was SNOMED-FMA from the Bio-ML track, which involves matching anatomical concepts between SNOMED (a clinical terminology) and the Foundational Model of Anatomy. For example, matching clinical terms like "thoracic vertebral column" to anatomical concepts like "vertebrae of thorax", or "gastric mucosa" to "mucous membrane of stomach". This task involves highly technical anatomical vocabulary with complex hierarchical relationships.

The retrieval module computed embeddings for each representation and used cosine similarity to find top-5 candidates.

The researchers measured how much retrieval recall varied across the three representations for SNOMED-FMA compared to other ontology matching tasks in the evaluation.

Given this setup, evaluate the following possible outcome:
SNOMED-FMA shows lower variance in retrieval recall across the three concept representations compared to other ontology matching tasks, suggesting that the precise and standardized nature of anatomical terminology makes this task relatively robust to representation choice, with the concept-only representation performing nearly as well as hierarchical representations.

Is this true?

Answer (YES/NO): NO